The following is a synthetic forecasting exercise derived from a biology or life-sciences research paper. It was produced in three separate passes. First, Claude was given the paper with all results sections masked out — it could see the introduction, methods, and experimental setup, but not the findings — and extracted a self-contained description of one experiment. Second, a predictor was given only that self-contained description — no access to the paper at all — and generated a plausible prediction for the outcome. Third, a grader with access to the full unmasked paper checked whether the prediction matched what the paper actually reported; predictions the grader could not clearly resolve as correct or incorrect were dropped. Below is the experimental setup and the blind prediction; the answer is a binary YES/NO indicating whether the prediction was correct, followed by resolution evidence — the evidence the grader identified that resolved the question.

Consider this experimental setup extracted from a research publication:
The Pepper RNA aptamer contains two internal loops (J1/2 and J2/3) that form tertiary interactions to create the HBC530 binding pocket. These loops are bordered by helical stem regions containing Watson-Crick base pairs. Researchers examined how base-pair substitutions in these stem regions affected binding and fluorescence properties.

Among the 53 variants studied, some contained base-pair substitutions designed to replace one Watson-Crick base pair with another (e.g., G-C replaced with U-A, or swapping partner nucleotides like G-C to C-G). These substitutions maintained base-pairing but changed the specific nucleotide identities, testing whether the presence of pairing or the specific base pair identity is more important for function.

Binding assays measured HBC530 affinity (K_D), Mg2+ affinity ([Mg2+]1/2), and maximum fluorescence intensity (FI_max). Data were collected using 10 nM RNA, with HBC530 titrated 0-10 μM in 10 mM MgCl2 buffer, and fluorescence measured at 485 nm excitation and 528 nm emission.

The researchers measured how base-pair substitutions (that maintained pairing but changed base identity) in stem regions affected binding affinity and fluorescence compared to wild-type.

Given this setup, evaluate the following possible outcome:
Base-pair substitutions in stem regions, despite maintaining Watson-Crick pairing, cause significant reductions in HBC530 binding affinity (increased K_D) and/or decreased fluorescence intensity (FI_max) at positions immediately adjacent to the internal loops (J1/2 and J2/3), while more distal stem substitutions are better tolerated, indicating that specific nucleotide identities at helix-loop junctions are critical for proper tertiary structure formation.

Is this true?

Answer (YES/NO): NO